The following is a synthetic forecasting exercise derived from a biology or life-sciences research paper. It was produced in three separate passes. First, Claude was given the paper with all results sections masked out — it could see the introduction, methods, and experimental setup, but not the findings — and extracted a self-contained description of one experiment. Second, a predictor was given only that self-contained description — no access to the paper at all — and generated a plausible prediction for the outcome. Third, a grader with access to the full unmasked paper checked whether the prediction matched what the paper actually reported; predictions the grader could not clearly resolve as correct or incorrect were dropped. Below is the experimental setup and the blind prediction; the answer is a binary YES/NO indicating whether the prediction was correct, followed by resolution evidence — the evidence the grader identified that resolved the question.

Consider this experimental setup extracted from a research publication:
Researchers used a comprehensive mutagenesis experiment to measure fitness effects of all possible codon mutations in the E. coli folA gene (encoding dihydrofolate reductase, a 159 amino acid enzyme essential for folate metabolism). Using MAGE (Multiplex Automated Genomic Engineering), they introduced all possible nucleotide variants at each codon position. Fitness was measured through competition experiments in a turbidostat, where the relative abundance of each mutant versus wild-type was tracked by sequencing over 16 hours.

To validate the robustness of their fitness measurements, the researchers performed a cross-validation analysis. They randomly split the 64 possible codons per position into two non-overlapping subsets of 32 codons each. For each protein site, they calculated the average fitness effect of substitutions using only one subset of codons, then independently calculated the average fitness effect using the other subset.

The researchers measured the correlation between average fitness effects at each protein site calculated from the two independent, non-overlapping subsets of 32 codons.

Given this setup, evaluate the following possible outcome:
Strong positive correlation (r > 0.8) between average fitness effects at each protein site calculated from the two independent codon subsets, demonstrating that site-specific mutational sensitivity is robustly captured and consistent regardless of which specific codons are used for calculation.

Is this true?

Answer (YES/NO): YES